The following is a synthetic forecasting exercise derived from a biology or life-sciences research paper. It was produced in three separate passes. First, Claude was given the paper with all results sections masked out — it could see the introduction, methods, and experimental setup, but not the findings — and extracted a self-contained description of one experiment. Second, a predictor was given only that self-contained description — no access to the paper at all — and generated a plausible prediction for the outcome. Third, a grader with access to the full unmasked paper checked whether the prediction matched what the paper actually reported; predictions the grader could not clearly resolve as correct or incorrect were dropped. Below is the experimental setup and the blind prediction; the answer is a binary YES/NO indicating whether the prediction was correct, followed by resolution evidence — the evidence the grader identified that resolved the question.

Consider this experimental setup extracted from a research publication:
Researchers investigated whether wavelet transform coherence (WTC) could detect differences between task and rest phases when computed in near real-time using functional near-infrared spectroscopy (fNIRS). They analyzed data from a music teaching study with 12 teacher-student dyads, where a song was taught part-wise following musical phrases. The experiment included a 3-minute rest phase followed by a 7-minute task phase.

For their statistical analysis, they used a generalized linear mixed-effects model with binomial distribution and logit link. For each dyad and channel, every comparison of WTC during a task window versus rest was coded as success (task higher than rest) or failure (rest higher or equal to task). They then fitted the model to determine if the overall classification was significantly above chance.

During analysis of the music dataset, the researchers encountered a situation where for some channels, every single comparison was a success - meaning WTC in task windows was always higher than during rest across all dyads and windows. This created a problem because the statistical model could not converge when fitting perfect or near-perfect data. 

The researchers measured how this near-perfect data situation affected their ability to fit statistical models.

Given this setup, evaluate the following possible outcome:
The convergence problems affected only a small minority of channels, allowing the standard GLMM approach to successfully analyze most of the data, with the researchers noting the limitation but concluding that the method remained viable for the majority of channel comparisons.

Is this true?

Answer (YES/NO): NO